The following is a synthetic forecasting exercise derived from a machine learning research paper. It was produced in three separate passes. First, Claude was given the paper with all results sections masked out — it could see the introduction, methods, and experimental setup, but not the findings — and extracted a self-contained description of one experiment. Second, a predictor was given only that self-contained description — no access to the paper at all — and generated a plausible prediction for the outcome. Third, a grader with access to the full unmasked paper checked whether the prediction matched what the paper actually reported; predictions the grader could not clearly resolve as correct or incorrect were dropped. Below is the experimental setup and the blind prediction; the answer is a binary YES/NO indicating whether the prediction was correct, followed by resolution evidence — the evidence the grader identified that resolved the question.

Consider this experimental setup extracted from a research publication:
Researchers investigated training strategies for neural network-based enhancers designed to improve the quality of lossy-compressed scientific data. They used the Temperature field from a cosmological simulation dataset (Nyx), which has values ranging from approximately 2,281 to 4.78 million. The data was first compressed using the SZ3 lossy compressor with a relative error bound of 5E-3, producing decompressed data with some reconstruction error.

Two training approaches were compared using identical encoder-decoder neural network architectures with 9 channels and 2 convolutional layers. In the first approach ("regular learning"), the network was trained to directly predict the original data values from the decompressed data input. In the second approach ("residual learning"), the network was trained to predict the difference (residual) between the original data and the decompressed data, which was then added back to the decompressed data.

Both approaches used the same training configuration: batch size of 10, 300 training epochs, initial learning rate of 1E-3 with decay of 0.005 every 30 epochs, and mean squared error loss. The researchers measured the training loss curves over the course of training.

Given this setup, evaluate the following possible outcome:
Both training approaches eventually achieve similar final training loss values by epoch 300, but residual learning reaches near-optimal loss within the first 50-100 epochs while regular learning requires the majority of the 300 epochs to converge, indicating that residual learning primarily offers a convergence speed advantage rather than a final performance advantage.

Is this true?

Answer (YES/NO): NO